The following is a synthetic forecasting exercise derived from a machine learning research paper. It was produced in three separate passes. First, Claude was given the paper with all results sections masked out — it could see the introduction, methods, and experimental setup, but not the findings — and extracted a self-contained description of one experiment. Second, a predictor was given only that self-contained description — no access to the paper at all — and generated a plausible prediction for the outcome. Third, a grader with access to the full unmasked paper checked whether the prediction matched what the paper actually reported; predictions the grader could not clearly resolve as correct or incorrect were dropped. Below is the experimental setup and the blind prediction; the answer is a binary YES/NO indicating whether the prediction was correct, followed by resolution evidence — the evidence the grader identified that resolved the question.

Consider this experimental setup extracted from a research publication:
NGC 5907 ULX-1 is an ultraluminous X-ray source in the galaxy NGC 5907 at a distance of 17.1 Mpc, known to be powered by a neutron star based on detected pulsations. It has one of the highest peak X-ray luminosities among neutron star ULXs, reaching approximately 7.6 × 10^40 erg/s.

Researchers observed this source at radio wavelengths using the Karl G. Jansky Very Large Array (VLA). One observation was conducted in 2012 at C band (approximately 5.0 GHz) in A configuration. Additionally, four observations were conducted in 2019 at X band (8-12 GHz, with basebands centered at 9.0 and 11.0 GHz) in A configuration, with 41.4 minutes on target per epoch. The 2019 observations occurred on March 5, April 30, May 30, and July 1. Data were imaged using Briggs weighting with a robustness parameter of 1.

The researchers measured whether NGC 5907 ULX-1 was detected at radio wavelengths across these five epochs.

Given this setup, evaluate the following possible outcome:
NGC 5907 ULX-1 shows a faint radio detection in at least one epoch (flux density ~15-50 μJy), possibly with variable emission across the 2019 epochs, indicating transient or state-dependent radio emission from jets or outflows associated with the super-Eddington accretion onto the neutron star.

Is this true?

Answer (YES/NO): NO